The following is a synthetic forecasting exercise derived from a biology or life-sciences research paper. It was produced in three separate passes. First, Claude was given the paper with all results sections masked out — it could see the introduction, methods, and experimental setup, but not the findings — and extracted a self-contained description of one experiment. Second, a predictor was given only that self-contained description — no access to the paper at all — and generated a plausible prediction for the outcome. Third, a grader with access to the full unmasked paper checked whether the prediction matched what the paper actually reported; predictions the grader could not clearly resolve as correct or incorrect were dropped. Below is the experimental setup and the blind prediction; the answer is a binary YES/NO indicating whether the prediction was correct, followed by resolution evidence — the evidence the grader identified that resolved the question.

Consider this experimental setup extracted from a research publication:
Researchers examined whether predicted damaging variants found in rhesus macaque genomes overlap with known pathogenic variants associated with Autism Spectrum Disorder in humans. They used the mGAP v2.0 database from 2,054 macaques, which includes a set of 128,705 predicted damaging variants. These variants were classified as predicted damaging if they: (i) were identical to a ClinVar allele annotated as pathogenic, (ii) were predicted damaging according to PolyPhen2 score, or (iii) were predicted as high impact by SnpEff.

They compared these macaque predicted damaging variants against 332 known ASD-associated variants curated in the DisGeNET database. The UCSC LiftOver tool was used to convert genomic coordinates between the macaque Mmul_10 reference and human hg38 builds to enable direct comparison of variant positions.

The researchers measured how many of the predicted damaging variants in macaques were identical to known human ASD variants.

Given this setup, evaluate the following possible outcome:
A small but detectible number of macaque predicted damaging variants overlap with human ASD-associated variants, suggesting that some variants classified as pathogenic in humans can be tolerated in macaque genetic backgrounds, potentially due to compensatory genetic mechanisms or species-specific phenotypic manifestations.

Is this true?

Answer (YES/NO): NO